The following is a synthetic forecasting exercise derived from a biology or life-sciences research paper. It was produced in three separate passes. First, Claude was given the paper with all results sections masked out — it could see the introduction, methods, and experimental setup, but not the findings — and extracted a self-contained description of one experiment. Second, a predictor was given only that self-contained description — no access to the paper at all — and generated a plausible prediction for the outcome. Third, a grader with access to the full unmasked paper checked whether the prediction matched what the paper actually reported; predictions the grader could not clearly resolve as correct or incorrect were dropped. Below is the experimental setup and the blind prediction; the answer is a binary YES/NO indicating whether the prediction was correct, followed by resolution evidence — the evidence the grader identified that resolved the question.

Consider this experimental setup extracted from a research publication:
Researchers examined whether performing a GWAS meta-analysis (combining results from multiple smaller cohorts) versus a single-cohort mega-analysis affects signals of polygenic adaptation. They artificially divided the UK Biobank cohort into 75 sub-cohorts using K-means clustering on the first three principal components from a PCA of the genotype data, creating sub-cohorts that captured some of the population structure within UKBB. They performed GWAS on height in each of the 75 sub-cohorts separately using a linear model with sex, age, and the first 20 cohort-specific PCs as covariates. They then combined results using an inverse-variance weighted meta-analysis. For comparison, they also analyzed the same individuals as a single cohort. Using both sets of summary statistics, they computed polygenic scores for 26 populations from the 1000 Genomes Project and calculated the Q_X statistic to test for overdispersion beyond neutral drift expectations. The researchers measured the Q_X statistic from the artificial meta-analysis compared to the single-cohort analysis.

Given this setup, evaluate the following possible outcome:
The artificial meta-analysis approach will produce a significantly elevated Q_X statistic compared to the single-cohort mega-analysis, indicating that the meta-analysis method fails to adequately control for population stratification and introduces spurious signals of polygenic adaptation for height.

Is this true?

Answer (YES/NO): YES